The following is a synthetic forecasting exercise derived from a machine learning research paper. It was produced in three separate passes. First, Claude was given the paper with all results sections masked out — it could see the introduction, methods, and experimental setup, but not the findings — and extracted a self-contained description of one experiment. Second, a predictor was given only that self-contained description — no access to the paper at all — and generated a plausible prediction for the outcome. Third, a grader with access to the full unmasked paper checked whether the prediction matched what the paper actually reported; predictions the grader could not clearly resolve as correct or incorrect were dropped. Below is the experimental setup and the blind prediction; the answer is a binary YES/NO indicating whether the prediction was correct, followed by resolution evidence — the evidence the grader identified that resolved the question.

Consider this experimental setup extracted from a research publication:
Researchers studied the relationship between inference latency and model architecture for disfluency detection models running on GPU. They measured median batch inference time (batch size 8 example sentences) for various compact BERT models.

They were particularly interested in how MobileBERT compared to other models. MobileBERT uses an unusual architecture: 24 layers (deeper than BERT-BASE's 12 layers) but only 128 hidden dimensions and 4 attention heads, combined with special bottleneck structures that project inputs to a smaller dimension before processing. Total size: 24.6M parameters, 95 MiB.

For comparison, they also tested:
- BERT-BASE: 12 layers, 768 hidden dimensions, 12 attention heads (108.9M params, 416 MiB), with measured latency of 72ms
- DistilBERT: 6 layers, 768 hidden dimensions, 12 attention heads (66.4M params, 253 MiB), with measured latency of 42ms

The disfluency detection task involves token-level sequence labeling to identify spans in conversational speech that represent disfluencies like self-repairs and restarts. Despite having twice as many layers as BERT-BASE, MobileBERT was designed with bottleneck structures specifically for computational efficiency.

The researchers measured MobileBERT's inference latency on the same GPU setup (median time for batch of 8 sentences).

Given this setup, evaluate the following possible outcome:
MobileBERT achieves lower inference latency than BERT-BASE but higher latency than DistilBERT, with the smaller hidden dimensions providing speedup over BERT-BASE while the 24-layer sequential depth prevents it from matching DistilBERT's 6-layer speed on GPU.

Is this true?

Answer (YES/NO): NO